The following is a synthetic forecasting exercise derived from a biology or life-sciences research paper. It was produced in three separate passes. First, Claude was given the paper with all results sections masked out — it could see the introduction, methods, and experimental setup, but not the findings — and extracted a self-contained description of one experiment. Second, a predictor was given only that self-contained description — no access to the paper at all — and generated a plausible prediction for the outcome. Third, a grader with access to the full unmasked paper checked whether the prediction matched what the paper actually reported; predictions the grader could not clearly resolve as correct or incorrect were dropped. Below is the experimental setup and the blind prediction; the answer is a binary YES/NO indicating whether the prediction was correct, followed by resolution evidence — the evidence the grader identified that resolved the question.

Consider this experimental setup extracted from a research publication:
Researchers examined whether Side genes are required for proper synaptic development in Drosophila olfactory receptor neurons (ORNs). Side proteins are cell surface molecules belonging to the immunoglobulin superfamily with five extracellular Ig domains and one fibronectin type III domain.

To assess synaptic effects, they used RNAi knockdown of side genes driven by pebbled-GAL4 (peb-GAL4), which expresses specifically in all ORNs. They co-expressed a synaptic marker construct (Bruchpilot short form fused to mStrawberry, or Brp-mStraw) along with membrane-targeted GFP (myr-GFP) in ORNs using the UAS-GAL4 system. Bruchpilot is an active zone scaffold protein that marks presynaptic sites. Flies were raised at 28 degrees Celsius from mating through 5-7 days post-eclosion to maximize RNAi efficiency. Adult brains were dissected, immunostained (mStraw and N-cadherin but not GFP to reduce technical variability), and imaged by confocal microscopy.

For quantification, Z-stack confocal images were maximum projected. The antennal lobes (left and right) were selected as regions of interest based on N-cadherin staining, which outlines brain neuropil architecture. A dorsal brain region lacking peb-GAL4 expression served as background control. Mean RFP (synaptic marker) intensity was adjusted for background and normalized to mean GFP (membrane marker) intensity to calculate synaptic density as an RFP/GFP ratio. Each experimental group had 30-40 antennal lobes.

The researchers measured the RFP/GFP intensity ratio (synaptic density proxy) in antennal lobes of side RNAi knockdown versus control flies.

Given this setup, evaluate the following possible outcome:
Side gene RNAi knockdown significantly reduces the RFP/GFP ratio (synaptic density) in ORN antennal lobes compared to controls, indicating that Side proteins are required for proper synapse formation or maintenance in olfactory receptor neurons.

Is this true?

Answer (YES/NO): YES